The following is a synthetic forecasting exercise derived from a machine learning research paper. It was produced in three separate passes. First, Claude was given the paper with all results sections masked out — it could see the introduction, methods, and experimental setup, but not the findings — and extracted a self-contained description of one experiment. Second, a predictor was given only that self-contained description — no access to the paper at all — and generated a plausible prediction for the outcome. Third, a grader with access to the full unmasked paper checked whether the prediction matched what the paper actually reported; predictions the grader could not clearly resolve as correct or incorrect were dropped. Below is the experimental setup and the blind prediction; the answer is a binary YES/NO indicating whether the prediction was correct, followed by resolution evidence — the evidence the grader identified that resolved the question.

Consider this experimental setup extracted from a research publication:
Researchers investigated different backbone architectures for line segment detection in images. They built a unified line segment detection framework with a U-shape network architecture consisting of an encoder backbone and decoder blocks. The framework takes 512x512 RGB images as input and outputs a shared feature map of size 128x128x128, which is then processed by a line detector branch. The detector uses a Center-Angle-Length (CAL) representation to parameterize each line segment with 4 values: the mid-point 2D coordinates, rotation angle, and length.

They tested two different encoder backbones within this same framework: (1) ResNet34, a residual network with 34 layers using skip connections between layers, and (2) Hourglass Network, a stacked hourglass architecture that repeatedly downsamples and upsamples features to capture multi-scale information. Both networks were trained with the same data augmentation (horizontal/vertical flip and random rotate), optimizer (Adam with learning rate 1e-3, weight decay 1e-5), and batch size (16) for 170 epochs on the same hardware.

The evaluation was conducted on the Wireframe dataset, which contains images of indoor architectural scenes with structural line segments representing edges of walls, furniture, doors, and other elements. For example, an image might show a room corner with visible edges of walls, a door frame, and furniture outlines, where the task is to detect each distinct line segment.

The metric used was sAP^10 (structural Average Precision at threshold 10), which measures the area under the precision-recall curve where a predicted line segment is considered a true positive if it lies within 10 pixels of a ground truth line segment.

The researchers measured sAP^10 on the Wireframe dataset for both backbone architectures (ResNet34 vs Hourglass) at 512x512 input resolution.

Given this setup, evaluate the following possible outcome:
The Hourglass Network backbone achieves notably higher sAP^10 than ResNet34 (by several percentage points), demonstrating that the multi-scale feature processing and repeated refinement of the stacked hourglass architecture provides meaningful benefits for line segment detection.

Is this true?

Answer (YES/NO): NO